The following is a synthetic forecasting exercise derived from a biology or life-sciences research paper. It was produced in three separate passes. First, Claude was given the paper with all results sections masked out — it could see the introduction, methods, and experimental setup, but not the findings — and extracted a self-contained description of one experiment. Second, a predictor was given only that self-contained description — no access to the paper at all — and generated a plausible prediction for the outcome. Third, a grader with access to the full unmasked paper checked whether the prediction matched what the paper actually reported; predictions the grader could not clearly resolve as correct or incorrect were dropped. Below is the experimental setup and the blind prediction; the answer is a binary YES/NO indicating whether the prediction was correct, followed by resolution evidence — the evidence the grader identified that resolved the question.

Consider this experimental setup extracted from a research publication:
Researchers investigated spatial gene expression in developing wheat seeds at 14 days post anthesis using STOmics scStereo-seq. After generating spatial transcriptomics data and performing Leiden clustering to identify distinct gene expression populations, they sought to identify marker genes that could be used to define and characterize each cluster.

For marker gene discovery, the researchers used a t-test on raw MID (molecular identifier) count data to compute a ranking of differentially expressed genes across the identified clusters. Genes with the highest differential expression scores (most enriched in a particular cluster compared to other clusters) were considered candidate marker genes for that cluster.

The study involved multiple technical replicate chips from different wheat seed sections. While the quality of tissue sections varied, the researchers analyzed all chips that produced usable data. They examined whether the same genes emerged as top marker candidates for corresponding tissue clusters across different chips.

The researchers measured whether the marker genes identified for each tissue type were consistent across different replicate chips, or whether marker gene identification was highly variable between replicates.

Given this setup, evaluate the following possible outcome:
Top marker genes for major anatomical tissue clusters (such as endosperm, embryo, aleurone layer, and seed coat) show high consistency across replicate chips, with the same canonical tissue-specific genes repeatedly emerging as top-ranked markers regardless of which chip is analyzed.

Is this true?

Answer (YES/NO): YES